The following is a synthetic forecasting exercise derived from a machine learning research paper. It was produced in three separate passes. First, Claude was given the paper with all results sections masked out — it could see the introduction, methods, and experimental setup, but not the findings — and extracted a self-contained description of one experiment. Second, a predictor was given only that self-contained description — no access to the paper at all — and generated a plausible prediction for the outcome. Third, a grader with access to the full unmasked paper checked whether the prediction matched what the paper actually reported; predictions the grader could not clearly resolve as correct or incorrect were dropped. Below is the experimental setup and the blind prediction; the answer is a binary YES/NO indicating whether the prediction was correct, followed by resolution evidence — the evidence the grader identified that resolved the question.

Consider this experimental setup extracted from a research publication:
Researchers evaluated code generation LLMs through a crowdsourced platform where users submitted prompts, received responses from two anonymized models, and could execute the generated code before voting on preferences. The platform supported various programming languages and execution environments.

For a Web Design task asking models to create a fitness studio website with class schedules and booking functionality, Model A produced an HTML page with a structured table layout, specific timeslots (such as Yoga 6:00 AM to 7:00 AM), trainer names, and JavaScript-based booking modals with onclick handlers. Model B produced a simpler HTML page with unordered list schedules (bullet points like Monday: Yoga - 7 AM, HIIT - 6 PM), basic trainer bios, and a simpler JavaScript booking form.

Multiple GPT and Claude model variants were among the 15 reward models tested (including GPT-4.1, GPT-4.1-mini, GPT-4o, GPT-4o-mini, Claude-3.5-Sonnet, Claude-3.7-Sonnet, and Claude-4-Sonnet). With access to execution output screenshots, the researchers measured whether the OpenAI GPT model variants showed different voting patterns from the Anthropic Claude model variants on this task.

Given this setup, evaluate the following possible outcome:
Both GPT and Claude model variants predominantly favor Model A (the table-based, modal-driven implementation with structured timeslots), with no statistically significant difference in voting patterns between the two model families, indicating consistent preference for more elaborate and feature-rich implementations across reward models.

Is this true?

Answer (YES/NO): YES